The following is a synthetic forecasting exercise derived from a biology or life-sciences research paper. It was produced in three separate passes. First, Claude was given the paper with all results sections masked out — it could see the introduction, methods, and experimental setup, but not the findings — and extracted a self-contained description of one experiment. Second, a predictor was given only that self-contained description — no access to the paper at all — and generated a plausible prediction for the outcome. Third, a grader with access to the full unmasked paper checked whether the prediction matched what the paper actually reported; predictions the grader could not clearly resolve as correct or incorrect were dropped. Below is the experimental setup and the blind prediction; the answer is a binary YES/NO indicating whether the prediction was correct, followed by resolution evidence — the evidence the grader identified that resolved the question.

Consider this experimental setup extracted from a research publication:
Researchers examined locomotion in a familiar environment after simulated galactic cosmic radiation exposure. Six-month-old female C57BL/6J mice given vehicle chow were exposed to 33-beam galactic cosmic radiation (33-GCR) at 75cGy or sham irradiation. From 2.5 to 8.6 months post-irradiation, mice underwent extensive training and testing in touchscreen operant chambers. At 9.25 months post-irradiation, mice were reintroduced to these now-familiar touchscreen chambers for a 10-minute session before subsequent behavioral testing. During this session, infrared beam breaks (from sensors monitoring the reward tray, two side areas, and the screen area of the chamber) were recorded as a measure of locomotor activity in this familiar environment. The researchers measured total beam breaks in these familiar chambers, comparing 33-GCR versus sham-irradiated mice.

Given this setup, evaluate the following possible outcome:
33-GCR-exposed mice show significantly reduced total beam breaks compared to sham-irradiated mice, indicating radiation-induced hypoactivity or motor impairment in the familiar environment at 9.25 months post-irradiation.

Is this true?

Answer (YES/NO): NO